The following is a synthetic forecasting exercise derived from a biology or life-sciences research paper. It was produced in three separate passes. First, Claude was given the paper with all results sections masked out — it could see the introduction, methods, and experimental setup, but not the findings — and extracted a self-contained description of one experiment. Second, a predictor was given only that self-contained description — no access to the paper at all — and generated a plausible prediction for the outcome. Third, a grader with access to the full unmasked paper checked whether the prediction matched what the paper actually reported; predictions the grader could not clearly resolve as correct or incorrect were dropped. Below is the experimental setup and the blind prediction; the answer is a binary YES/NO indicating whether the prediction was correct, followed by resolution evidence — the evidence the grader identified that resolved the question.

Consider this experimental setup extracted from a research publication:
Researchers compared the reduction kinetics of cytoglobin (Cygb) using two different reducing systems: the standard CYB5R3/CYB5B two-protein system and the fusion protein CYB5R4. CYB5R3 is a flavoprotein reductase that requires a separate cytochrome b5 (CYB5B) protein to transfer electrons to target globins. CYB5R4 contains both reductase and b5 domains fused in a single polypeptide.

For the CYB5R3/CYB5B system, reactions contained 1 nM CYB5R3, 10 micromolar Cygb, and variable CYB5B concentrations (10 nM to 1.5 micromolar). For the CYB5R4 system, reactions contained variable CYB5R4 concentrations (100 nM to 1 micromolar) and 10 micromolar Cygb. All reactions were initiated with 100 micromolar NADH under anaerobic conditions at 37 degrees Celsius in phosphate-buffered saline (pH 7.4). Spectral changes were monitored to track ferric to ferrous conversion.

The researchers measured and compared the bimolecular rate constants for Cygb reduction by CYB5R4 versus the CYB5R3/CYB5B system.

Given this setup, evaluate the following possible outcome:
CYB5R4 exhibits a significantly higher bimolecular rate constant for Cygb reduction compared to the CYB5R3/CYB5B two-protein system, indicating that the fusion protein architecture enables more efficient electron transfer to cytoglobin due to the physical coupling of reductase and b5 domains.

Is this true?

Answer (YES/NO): NO